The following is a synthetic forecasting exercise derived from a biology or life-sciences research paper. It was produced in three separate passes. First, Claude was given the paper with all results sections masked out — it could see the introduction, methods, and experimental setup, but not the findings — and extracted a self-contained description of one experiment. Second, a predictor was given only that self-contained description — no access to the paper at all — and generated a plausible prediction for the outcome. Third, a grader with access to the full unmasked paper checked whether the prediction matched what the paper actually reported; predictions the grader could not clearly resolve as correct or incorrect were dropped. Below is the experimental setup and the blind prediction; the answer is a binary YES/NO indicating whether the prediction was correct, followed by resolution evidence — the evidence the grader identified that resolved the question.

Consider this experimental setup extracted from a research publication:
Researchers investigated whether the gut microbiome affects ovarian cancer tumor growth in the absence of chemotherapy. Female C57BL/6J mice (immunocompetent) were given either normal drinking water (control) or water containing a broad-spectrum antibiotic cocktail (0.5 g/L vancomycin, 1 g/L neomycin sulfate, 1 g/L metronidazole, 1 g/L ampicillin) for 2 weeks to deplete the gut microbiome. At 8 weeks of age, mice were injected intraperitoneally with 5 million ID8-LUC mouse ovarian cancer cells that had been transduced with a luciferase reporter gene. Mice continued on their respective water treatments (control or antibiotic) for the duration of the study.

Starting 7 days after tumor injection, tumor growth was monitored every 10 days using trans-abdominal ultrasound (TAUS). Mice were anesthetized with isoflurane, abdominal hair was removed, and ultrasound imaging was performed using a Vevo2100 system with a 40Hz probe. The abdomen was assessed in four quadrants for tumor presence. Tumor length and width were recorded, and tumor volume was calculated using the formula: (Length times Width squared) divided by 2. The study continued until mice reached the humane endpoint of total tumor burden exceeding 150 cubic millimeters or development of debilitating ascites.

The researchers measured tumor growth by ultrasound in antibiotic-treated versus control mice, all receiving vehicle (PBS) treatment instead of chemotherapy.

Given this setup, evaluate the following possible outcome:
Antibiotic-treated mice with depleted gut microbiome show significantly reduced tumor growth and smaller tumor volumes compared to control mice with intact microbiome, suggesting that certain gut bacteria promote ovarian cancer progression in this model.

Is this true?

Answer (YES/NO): NO